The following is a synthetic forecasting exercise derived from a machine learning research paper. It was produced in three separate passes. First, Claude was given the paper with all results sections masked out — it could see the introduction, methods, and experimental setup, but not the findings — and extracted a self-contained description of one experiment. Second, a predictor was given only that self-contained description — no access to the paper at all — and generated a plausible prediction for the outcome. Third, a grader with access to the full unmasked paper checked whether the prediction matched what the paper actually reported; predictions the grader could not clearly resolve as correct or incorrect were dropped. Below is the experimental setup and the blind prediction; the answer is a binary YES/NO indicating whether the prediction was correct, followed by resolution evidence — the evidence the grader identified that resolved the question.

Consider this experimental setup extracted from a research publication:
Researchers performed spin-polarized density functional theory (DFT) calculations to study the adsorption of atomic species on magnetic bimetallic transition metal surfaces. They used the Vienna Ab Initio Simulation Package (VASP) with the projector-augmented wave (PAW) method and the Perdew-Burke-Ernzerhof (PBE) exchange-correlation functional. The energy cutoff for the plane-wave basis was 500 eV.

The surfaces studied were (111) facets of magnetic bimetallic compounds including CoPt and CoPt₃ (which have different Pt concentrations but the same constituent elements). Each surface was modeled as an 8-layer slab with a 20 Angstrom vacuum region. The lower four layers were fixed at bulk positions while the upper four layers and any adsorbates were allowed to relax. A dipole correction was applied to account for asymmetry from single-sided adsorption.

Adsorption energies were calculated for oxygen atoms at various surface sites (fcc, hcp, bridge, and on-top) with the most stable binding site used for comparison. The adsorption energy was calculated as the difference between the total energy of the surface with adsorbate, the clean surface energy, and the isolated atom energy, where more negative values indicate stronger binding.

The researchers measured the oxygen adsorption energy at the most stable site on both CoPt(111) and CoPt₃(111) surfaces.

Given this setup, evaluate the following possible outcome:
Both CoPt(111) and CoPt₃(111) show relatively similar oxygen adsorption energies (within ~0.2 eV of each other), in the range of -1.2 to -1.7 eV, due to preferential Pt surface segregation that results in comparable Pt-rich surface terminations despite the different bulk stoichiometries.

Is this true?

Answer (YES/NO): NO